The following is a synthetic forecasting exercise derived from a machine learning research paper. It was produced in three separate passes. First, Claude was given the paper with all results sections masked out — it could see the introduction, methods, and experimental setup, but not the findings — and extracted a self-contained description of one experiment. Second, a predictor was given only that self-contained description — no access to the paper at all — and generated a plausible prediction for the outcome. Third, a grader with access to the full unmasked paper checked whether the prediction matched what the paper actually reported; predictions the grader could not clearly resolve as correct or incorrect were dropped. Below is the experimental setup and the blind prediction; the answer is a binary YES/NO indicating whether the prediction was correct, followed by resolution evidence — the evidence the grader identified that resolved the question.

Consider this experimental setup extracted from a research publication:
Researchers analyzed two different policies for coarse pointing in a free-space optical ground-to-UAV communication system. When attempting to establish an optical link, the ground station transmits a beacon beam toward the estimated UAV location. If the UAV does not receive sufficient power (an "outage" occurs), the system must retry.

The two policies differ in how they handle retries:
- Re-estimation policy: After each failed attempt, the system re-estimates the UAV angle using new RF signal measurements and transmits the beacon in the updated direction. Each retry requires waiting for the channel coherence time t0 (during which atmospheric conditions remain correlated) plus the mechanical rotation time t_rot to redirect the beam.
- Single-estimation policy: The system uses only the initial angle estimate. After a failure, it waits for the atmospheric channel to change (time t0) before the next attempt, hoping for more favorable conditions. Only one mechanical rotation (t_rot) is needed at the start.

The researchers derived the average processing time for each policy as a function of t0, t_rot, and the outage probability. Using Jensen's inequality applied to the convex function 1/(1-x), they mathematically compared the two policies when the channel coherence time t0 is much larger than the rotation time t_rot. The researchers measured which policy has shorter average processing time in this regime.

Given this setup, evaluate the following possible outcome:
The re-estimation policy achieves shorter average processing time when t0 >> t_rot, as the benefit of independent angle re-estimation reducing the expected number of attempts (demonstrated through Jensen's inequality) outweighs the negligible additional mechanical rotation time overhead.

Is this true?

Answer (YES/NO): YES